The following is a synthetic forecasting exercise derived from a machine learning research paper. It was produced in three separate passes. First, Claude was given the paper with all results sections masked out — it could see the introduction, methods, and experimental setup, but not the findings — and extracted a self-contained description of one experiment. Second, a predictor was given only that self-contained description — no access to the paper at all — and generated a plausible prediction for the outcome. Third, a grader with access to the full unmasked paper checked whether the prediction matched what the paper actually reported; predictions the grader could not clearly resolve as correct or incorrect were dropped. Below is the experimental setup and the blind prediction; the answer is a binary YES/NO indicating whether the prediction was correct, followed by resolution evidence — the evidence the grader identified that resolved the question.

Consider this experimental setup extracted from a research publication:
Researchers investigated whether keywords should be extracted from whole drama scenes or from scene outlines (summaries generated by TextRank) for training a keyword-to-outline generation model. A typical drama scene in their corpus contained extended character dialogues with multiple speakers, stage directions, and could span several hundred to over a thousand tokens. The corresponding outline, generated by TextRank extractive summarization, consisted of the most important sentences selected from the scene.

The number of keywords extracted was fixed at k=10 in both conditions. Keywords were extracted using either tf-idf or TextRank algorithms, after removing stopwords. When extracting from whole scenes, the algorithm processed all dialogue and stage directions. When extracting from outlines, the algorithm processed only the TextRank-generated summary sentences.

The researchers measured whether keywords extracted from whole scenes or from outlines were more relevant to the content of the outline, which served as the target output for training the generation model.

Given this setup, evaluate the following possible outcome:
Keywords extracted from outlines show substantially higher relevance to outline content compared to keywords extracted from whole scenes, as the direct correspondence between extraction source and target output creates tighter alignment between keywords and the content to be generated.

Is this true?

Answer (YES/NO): YES